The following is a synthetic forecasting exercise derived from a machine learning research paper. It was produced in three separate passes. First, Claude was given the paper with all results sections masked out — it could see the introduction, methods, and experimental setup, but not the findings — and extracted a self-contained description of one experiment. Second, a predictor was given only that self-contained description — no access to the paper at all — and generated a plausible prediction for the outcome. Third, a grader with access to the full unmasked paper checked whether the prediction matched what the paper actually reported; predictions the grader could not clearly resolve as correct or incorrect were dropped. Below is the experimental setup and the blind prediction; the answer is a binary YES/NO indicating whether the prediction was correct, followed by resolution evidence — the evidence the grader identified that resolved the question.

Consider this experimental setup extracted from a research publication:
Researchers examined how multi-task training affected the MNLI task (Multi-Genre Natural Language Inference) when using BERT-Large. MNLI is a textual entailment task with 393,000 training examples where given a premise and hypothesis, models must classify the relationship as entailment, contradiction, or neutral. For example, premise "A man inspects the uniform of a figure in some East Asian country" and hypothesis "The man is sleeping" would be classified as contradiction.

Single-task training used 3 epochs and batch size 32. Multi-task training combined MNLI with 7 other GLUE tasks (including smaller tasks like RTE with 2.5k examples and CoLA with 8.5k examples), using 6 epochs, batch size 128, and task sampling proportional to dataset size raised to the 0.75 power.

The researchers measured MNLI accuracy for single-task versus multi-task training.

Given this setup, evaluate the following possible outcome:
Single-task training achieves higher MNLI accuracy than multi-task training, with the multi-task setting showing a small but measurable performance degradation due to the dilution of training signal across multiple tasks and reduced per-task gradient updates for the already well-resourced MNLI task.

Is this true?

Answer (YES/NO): NO